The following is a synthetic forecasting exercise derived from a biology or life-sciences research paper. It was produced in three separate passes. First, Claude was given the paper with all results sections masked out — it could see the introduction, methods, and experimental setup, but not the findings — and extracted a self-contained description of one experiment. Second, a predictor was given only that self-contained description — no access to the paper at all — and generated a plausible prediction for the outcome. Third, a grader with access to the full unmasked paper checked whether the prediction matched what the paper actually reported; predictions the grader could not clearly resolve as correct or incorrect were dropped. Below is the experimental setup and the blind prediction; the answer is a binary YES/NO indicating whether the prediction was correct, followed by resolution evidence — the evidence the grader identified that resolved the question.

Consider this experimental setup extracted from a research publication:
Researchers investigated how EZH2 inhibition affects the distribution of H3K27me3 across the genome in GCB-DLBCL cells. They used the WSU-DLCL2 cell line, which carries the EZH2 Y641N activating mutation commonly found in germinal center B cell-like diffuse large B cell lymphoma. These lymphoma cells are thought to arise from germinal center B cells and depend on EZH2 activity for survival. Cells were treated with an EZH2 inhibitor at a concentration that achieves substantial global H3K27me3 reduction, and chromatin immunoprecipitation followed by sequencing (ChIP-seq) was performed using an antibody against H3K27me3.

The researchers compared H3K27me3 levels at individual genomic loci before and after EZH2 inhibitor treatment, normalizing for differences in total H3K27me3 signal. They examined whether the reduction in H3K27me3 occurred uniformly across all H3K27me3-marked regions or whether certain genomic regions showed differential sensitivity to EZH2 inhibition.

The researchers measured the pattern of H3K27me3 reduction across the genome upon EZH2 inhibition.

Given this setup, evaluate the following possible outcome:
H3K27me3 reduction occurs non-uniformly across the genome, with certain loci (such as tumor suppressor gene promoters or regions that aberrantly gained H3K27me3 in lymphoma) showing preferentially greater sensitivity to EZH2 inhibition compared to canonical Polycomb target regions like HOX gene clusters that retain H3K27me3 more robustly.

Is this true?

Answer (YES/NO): NO